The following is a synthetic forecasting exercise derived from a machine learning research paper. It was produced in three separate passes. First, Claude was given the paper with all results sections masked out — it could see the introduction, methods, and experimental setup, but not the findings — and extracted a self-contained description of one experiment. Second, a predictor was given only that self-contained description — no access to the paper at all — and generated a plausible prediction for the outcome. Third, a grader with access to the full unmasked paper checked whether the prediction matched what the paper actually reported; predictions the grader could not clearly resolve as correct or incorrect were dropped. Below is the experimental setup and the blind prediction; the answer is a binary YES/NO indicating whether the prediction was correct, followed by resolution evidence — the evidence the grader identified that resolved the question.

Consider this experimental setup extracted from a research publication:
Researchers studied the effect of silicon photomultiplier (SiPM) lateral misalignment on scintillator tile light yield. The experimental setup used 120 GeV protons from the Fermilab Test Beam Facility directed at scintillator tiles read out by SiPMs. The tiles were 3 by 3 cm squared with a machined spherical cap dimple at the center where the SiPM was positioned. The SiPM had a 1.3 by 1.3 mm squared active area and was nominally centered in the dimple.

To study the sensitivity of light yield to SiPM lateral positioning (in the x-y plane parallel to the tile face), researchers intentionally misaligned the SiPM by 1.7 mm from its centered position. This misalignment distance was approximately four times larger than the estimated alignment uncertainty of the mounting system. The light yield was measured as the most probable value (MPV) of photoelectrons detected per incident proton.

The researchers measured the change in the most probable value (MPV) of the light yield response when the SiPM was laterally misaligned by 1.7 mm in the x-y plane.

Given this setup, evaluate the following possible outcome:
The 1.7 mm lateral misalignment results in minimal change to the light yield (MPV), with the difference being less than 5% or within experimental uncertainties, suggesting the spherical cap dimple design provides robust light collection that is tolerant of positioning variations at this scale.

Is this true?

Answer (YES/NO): YES